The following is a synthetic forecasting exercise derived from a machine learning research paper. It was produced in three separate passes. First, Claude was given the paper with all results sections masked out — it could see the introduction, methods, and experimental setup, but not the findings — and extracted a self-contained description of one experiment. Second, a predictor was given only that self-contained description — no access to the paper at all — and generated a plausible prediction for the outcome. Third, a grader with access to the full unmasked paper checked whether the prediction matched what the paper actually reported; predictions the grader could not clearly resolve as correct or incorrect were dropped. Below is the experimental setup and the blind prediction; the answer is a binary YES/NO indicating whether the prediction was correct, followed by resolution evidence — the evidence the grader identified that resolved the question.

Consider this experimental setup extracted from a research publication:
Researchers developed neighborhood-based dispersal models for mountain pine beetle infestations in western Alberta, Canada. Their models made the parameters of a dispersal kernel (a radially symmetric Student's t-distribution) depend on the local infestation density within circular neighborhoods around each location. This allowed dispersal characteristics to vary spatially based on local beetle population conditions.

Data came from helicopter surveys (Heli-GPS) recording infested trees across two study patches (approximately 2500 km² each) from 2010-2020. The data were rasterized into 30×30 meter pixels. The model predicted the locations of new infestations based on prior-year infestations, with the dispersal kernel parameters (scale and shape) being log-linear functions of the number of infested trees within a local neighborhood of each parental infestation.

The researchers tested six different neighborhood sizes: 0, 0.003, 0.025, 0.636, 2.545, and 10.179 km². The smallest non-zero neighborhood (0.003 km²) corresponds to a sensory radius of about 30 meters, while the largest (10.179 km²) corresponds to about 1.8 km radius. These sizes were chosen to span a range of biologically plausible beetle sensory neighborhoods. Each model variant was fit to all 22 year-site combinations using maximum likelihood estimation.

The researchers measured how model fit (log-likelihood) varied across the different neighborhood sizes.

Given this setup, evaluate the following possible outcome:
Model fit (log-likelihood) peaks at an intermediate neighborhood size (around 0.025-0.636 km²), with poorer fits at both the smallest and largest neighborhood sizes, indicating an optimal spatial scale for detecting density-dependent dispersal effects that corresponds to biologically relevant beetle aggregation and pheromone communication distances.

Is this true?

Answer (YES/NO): NO